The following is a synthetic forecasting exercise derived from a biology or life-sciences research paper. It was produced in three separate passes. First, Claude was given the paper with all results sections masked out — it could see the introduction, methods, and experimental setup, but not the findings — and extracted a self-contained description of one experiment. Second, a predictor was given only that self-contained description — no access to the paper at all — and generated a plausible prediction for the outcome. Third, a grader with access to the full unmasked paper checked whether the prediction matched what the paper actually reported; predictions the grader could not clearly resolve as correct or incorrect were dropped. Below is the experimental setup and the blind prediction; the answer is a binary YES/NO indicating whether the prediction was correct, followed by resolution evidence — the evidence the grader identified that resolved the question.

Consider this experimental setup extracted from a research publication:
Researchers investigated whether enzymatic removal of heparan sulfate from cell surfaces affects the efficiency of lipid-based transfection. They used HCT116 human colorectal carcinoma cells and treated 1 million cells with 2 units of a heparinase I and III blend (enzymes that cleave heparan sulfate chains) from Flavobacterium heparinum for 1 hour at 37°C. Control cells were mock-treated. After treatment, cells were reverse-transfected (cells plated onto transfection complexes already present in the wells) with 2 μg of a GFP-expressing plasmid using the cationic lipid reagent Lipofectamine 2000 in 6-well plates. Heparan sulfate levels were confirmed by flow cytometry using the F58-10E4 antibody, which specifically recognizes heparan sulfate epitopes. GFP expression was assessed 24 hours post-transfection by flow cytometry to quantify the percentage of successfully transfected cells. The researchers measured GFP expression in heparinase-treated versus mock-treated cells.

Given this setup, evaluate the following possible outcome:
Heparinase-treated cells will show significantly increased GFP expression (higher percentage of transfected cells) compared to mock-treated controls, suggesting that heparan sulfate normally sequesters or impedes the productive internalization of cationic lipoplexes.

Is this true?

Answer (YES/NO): NO